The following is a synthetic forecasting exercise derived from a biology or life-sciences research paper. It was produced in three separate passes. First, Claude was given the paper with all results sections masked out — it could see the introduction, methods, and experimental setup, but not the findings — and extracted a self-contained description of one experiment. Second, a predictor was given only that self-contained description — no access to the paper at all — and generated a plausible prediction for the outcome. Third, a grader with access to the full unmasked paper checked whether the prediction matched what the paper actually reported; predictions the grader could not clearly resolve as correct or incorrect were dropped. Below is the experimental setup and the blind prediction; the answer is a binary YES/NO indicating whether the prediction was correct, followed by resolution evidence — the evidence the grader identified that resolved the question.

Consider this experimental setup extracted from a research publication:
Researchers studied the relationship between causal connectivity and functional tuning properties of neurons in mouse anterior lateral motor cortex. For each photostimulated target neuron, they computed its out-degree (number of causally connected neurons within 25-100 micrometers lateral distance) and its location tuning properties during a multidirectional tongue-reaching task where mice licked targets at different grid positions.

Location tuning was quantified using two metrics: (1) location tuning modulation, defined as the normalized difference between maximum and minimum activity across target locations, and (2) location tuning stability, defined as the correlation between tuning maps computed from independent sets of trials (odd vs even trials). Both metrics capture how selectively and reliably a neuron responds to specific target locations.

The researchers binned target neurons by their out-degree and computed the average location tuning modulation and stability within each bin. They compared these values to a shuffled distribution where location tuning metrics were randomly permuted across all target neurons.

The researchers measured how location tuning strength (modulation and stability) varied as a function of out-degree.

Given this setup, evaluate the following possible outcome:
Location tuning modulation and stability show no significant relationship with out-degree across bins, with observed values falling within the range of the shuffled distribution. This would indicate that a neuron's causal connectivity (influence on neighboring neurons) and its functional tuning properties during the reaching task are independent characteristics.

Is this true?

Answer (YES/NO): NO